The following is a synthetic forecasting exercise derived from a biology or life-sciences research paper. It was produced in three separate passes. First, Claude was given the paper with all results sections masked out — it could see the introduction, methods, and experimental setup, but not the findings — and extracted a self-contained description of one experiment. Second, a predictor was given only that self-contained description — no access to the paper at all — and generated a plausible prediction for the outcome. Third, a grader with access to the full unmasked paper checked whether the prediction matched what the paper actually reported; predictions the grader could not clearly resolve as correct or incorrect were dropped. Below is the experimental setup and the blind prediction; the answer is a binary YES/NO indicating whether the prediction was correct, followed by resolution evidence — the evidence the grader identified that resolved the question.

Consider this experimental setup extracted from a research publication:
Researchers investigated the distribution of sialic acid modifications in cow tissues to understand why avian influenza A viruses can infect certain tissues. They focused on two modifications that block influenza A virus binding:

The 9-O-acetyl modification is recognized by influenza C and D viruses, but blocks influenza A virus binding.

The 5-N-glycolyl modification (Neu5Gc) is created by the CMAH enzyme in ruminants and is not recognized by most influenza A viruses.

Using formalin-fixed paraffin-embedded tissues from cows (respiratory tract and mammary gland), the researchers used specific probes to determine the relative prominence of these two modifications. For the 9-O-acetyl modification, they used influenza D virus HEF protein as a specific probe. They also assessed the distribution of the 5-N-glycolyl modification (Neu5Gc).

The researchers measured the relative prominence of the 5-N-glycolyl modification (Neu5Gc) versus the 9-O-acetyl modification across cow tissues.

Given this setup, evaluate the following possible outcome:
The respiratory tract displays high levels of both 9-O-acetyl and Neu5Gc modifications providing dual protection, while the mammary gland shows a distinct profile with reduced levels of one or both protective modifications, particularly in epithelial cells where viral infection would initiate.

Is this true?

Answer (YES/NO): NO